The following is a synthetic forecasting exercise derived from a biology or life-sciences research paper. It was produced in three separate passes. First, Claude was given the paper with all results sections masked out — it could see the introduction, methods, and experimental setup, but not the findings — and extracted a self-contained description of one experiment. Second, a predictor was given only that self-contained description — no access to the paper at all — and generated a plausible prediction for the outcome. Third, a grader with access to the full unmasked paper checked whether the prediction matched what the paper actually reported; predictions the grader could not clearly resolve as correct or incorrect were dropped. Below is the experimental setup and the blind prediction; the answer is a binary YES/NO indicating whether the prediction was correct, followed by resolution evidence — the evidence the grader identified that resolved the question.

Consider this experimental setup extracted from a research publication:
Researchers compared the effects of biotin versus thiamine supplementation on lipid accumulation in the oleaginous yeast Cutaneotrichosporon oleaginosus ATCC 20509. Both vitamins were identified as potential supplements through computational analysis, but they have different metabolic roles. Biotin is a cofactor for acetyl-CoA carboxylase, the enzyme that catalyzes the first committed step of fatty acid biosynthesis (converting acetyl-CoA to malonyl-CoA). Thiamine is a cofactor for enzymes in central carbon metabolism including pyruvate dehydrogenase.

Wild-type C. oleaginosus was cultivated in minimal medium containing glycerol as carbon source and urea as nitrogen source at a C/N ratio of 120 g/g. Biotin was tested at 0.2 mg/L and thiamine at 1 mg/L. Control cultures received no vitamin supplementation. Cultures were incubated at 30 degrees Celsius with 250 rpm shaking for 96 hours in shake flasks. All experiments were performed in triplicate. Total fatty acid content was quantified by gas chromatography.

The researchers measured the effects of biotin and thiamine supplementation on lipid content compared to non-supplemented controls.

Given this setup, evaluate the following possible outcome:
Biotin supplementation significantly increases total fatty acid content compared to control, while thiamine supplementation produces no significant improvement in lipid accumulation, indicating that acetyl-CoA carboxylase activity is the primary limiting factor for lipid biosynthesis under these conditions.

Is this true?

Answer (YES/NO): YES